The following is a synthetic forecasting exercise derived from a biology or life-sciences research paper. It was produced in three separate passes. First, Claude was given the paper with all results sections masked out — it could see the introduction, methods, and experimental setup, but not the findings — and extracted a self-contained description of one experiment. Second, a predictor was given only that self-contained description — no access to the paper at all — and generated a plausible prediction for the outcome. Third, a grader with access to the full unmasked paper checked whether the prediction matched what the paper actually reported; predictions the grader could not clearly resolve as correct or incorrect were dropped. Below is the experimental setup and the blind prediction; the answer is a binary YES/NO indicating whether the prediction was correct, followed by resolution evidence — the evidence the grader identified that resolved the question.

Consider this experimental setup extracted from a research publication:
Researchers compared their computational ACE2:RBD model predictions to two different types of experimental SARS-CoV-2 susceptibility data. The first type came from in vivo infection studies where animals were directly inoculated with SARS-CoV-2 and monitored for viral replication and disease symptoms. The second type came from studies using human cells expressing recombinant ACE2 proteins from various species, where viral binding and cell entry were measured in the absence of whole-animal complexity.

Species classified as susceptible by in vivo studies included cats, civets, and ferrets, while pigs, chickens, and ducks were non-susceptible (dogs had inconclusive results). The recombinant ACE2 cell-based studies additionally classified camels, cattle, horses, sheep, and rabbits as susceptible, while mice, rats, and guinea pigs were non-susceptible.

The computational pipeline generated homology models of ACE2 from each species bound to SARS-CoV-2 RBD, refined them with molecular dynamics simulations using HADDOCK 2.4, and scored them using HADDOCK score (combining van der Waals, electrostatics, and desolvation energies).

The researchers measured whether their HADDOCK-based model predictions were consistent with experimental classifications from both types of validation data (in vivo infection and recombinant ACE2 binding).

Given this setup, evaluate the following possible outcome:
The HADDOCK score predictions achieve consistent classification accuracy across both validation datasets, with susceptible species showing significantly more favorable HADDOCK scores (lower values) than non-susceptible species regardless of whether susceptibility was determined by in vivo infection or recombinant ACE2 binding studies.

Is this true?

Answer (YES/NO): NO